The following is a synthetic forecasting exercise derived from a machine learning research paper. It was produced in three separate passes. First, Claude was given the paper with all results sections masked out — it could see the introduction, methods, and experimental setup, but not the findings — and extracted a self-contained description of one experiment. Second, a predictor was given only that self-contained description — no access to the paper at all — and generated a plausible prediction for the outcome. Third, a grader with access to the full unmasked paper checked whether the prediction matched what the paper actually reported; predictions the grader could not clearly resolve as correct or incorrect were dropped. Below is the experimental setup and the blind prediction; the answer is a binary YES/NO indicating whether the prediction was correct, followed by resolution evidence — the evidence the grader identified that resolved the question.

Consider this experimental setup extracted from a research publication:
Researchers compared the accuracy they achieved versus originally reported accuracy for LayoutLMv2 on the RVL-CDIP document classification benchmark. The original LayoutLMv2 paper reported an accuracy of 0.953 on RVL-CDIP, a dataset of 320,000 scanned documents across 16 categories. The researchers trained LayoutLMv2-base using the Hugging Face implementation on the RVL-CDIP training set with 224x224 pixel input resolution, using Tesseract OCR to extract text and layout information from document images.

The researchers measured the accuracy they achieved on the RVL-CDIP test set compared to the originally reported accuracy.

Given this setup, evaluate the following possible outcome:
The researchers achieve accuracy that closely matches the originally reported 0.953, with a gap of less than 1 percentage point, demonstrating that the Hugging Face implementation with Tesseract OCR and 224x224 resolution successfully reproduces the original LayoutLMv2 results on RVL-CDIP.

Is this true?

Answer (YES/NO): NO